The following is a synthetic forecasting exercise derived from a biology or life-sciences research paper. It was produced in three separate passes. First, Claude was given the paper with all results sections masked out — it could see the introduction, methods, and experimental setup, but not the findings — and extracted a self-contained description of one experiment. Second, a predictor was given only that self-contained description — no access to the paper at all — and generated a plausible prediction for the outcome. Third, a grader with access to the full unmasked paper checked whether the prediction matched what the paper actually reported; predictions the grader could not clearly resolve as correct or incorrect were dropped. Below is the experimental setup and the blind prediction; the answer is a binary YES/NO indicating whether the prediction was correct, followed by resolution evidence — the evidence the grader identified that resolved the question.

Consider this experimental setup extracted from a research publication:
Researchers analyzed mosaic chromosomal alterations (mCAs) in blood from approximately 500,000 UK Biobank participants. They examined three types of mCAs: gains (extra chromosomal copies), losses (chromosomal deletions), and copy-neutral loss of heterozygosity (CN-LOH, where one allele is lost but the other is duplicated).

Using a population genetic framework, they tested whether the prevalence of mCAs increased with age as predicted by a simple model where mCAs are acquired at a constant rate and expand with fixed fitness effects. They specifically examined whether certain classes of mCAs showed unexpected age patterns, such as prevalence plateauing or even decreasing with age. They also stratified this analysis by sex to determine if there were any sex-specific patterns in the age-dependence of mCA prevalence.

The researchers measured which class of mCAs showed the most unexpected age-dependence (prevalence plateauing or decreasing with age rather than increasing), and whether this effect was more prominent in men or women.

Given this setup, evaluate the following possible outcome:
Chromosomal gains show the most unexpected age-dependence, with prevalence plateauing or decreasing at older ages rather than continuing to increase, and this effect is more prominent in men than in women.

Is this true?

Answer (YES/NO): NO